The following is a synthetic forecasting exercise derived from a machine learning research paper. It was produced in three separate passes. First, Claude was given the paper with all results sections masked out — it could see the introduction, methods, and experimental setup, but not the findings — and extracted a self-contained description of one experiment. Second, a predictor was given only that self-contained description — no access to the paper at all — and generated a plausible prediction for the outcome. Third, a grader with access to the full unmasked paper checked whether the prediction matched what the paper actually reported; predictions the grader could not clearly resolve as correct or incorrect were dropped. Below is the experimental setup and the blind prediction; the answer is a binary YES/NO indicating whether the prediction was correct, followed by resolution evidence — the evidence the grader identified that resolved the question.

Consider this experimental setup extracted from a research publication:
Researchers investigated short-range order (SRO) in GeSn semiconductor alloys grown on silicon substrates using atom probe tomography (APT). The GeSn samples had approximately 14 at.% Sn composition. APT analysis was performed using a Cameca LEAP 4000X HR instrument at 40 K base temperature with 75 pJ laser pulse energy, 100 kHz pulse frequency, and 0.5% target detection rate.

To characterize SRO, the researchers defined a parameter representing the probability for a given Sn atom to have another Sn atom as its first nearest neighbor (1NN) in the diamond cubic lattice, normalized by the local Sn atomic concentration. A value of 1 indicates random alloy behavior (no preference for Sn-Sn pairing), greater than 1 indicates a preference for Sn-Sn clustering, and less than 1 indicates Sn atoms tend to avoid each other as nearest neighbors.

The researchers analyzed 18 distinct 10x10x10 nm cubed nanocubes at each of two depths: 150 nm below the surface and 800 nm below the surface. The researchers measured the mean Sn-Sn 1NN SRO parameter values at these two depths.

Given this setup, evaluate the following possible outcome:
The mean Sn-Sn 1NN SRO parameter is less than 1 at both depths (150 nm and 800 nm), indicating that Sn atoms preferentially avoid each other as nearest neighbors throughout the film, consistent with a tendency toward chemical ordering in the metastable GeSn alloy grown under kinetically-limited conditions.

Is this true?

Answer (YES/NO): NO